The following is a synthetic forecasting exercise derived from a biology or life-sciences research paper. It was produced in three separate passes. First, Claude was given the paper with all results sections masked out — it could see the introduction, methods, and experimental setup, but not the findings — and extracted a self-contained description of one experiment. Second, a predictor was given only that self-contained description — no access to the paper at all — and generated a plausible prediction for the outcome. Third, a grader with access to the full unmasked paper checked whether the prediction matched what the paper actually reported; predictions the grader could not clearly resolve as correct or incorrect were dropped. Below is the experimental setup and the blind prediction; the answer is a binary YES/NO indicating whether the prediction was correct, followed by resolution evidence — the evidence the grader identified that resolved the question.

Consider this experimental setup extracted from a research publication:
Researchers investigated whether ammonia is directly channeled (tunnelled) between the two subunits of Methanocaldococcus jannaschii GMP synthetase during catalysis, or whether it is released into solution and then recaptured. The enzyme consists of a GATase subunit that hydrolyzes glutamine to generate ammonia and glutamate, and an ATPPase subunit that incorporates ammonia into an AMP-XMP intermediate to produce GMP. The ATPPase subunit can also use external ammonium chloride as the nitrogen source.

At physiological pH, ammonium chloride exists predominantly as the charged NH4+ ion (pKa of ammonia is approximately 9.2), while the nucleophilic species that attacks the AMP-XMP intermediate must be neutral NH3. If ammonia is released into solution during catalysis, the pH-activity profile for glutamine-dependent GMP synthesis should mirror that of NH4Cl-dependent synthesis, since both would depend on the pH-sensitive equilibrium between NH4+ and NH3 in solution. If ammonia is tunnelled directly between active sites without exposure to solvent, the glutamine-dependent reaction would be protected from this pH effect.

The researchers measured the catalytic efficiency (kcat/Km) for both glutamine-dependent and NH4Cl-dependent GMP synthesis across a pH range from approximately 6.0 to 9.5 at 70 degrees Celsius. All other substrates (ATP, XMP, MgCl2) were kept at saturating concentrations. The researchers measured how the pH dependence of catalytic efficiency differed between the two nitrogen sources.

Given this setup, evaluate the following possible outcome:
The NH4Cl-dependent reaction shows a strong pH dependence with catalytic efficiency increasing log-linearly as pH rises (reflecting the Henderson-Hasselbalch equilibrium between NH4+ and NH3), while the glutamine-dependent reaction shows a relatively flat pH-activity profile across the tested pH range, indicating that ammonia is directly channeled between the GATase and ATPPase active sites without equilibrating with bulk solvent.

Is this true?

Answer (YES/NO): YES